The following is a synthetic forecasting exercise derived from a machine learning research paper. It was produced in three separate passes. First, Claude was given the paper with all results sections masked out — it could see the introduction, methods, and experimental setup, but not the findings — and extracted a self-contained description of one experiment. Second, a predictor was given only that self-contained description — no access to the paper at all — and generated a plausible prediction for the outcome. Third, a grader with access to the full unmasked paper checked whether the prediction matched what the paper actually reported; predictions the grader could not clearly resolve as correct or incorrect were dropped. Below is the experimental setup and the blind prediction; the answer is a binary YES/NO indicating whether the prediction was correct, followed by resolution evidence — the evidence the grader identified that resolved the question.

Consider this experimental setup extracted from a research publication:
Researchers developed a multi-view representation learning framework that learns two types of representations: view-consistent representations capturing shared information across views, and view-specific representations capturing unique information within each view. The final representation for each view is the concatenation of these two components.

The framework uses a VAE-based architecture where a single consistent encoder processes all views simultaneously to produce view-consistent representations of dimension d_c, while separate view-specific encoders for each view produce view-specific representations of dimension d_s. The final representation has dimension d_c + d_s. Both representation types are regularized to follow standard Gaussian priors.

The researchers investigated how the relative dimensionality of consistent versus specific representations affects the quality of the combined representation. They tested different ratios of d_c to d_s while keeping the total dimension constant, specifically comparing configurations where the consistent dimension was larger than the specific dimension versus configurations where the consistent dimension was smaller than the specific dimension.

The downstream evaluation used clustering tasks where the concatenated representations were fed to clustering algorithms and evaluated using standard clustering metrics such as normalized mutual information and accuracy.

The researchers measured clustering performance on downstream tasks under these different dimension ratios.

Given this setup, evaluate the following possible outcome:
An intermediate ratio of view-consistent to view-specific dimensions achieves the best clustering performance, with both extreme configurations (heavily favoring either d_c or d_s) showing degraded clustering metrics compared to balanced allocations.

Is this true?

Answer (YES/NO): NO